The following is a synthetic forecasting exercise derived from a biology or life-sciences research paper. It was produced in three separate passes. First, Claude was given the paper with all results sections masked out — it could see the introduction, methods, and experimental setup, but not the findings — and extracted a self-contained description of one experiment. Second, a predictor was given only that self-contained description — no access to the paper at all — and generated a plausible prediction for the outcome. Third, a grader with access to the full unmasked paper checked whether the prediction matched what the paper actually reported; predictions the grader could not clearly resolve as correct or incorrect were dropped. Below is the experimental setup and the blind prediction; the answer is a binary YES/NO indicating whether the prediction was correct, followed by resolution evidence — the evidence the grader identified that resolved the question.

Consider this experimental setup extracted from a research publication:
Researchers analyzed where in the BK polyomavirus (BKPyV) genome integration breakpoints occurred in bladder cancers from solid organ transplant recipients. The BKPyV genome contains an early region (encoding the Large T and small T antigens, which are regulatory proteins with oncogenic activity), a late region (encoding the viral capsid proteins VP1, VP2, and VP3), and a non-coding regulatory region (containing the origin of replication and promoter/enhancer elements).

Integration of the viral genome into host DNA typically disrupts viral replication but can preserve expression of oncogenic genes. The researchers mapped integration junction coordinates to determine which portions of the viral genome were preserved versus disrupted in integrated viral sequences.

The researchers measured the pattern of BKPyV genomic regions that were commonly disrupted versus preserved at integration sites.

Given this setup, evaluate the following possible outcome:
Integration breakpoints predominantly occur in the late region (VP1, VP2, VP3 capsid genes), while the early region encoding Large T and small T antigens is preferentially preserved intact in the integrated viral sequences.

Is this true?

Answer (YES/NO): NO